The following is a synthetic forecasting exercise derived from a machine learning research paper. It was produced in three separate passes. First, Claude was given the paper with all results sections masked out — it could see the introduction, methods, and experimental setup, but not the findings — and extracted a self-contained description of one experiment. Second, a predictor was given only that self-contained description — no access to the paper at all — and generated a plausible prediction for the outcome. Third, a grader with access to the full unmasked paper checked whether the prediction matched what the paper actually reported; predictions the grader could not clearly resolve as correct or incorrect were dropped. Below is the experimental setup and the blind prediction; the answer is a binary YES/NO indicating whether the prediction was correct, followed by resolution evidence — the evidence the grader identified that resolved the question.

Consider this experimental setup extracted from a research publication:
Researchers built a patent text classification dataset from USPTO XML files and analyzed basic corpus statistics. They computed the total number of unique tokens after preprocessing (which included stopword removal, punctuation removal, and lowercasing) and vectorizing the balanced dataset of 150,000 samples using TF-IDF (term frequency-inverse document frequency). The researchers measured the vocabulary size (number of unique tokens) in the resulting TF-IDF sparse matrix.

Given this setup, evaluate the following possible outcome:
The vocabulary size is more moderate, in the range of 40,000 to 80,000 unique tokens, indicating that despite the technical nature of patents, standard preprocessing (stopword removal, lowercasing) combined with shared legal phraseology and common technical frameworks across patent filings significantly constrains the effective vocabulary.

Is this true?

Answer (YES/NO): NO